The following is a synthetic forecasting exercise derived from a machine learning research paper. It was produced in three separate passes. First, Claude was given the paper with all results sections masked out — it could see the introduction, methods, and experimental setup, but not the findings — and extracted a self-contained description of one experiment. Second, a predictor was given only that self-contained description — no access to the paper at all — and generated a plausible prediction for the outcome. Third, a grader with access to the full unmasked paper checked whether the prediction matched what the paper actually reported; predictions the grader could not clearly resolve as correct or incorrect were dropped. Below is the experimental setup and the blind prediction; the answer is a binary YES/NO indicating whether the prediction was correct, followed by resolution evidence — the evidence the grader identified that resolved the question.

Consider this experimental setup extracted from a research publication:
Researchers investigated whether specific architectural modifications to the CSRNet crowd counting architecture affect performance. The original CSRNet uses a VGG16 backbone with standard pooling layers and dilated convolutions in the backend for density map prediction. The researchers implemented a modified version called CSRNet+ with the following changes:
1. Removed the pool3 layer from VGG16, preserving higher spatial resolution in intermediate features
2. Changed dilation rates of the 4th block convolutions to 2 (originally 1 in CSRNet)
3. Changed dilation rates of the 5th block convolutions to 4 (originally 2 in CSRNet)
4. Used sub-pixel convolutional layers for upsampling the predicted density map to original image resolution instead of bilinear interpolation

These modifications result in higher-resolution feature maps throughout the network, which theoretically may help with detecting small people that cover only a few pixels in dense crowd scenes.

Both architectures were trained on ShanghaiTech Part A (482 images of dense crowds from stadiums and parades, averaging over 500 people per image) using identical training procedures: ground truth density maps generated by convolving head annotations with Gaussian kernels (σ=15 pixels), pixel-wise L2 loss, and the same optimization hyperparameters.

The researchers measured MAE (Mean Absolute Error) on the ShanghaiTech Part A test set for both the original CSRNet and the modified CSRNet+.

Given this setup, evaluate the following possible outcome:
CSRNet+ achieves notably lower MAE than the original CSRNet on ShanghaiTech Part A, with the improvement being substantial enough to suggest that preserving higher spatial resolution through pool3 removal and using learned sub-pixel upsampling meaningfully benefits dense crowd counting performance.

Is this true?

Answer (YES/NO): NO